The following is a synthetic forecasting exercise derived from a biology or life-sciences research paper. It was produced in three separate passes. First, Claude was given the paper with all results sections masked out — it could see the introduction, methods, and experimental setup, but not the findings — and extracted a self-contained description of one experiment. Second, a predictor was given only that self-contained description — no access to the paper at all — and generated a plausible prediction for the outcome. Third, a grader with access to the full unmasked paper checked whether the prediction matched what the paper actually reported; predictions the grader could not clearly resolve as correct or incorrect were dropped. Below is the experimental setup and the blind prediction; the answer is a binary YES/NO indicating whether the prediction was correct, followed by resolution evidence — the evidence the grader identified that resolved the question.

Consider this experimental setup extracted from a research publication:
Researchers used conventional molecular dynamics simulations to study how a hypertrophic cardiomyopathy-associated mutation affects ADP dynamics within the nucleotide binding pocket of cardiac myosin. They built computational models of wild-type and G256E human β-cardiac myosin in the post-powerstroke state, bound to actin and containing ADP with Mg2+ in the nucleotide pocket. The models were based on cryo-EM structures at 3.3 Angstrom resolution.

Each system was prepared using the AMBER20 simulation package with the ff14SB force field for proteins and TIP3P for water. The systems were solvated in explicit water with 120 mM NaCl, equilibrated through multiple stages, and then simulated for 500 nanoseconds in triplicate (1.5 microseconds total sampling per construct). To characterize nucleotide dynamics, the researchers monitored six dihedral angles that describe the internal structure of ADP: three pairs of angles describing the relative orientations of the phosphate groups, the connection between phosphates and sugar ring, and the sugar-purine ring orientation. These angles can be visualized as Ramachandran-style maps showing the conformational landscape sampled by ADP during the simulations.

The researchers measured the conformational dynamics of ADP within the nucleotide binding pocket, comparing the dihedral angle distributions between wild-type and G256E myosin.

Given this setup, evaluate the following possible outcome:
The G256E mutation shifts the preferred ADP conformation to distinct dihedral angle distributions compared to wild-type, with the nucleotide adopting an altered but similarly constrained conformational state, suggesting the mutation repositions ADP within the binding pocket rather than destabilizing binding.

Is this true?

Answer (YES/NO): YES